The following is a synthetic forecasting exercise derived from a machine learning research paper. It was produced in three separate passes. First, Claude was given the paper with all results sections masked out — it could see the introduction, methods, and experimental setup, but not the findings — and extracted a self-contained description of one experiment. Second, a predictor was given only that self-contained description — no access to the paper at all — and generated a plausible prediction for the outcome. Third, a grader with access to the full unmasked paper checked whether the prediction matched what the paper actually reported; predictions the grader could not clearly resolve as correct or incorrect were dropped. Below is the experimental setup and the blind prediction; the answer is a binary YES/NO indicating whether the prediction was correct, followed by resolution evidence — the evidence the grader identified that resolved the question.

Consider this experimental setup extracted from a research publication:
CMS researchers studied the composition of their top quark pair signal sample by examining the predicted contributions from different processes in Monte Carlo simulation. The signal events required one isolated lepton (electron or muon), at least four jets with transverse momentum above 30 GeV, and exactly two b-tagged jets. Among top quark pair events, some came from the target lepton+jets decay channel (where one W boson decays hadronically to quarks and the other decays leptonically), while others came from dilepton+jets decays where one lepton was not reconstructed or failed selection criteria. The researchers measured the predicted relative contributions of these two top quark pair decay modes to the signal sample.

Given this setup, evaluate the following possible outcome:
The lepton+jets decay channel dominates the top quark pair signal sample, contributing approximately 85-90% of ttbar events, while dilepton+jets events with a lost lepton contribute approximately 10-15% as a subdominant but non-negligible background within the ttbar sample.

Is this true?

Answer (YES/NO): NO